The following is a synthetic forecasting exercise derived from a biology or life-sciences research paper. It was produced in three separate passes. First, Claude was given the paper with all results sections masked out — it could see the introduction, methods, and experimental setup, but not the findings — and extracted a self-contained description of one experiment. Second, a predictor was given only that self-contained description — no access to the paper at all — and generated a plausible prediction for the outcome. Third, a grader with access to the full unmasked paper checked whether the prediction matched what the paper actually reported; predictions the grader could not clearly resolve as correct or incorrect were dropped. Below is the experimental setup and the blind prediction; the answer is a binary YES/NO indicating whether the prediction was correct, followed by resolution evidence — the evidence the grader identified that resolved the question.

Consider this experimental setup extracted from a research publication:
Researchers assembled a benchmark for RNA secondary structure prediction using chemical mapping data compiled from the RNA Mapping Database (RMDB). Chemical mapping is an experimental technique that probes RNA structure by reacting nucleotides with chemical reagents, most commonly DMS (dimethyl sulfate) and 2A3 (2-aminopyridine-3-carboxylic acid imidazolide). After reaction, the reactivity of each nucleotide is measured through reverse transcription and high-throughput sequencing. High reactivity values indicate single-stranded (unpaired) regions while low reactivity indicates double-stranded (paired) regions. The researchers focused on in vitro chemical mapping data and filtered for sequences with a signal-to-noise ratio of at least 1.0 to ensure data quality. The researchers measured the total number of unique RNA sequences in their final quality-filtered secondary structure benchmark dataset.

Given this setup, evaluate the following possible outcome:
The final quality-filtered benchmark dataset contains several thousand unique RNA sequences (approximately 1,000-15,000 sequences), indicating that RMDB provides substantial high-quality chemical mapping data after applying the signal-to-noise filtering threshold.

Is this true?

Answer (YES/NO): NO